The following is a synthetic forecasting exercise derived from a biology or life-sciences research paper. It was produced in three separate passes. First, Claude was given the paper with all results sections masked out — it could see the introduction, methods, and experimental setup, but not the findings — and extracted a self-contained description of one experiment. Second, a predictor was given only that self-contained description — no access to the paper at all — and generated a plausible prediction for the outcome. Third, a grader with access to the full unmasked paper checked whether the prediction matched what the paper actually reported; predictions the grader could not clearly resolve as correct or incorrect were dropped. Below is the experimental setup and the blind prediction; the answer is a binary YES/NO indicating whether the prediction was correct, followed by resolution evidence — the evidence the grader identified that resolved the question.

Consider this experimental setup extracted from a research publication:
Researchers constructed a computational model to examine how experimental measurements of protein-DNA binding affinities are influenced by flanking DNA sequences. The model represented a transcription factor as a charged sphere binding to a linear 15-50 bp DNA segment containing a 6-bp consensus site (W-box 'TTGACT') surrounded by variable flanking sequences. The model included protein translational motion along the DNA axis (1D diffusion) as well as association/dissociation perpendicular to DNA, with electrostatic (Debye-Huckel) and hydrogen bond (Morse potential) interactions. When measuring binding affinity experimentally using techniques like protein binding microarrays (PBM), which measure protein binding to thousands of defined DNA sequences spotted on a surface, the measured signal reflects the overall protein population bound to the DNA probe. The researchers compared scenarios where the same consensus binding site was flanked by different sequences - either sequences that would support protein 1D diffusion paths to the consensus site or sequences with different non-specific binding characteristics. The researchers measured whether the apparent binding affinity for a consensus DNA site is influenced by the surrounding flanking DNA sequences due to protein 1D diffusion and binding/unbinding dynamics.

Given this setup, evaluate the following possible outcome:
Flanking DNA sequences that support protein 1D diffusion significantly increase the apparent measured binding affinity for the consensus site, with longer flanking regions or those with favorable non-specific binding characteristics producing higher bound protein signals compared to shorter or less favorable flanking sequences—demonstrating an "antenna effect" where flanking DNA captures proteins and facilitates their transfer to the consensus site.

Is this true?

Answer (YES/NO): NO